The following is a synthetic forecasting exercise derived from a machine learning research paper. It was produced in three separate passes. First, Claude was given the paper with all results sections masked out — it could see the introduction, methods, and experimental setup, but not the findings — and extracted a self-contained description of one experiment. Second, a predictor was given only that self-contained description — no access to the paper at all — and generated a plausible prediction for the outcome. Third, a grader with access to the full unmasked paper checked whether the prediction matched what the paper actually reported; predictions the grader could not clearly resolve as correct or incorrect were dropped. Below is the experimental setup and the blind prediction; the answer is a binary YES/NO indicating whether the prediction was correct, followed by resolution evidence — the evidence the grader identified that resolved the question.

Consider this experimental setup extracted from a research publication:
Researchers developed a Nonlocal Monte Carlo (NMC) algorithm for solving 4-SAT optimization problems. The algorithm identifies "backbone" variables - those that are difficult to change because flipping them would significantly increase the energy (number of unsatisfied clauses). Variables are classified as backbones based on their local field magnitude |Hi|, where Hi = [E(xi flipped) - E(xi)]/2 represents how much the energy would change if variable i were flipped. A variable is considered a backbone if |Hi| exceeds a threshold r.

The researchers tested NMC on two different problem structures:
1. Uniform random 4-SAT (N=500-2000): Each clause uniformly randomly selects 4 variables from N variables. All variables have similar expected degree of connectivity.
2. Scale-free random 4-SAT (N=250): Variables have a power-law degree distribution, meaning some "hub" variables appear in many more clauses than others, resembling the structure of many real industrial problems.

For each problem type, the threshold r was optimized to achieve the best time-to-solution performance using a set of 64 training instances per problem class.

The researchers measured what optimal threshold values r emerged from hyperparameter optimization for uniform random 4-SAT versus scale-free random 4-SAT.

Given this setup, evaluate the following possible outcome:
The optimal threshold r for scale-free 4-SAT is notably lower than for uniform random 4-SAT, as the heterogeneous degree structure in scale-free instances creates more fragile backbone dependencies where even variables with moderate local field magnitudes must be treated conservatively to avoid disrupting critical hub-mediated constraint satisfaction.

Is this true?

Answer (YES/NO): NO